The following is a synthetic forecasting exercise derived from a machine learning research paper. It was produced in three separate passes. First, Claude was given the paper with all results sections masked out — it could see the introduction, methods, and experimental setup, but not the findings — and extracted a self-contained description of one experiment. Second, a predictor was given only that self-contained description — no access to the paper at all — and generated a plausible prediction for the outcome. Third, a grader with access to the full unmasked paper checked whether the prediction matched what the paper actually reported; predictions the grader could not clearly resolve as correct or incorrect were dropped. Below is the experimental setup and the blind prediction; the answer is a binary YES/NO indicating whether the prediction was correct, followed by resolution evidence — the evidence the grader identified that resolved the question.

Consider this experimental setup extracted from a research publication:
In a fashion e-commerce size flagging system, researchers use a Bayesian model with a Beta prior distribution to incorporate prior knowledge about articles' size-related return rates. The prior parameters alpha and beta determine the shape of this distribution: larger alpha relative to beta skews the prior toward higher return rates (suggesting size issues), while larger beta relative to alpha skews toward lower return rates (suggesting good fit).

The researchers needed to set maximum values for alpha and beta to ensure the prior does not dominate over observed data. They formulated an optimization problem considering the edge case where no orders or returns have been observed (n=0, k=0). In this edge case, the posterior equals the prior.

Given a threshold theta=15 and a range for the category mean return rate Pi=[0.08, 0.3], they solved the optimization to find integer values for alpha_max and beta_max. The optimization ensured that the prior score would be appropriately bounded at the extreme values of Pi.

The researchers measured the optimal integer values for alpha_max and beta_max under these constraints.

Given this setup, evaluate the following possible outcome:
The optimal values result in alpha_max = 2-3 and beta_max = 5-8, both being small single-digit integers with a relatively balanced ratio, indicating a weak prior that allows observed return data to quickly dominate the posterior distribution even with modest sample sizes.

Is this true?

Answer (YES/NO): NO